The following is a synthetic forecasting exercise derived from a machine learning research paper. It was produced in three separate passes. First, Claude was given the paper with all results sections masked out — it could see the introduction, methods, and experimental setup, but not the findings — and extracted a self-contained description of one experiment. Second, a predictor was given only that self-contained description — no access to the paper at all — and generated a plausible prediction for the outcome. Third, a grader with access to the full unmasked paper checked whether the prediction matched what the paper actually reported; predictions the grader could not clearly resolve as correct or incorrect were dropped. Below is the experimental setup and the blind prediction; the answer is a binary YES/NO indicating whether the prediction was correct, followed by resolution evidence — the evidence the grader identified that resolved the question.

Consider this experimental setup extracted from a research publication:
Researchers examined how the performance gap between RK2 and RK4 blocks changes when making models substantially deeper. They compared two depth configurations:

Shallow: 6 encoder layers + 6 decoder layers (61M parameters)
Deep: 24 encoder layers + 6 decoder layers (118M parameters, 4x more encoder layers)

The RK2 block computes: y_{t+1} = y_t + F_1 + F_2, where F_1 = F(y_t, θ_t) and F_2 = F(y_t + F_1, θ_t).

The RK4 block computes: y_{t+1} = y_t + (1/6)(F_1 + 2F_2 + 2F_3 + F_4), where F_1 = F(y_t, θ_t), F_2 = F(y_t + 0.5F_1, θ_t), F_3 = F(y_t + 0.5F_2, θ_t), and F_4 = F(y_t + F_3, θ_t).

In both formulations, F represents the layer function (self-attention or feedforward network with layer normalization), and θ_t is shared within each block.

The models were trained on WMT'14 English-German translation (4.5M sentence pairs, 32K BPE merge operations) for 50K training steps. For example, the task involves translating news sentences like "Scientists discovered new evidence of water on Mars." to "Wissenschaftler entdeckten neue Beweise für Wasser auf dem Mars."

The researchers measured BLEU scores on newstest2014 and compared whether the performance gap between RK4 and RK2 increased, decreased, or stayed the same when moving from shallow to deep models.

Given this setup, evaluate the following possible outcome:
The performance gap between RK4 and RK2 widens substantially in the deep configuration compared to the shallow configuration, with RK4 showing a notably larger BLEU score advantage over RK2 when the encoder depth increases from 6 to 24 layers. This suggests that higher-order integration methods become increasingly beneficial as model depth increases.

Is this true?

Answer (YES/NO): NO